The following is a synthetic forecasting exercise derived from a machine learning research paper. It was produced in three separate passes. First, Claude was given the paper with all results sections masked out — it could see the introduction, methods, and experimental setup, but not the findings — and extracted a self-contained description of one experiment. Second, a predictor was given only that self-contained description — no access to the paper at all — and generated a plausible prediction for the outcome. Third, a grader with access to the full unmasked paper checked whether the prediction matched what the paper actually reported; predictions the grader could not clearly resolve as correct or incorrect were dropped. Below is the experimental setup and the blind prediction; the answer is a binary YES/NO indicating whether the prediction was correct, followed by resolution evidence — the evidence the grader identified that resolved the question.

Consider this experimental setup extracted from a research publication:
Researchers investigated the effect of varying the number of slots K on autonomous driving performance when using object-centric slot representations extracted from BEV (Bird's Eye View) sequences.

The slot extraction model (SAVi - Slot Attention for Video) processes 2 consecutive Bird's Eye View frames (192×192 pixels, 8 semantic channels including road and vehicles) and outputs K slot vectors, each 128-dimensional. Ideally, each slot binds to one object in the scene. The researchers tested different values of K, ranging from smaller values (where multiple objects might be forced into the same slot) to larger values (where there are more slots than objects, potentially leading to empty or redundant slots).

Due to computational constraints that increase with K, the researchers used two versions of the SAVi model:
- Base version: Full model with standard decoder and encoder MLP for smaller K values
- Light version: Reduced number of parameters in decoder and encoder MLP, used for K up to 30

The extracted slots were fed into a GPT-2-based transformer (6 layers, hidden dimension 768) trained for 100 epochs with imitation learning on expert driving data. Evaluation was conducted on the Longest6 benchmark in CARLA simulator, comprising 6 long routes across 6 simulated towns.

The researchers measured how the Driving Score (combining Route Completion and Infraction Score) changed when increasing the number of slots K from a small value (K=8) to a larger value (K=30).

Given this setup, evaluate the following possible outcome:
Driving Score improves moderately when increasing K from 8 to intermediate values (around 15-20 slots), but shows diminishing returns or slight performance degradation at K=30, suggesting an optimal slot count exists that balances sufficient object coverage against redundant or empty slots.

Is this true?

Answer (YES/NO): NO